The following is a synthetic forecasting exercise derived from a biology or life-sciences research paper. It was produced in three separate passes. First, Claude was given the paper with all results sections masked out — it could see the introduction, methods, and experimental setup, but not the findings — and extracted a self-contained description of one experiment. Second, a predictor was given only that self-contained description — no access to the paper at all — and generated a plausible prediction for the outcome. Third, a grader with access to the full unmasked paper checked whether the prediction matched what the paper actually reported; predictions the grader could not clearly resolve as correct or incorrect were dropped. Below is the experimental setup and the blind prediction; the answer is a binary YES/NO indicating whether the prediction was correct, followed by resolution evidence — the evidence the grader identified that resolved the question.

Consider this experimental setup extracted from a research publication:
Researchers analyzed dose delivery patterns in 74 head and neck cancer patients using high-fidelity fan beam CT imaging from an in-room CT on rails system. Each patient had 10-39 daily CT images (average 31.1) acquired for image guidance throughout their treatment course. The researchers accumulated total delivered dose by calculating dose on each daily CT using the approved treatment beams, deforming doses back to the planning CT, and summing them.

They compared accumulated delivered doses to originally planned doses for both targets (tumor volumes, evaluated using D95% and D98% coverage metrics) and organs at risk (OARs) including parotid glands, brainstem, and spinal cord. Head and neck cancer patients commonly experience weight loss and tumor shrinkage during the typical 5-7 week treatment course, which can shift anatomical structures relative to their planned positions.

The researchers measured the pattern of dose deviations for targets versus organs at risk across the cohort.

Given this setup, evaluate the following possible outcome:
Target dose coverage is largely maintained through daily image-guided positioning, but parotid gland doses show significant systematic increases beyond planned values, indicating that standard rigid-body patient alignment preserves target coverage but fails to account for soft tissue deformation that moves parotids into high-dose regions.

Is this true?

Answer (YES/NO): YES